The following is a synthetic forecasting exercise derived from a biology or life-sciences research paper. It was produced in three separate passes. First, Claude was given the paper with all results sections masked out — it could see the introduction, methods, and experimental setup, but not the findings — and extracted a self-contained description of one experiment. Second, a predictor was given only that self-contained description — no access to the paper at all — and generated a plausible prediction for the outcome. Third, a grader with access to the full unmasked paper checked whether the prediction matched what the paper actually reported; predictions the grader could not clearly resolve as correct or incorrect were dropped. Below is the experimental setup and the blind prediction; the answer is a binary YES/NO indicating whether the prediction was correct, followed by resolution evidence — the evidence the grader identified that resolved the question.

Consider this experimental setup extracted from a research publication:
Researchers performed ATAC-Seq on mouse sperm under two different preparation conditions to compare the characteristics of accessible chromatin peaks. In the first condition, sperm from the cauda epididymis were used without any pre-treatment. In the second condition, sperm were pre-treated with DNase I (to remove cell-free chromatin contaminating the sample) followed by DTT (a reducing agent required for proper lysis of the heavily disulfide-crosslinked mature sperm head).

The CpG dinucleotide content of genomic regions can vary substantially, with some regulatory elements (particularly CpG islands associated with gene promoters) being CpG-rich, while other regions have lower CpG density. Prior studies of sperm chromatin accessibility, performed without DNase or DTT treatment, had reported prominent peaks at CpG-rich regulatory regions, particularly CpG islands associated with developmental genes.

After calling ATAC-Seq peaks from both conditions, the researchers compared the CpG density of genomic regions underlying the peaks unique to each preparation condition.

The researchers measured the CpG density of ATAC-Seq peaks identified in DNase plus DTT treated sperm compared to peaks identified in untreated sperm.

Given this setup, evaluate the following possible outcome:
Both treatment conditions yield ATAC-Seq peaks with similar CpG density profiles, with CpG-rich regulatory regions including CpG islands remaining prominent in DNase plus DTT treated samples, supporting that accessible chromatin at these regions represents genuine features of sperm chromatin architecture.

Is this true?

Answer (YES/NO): NO